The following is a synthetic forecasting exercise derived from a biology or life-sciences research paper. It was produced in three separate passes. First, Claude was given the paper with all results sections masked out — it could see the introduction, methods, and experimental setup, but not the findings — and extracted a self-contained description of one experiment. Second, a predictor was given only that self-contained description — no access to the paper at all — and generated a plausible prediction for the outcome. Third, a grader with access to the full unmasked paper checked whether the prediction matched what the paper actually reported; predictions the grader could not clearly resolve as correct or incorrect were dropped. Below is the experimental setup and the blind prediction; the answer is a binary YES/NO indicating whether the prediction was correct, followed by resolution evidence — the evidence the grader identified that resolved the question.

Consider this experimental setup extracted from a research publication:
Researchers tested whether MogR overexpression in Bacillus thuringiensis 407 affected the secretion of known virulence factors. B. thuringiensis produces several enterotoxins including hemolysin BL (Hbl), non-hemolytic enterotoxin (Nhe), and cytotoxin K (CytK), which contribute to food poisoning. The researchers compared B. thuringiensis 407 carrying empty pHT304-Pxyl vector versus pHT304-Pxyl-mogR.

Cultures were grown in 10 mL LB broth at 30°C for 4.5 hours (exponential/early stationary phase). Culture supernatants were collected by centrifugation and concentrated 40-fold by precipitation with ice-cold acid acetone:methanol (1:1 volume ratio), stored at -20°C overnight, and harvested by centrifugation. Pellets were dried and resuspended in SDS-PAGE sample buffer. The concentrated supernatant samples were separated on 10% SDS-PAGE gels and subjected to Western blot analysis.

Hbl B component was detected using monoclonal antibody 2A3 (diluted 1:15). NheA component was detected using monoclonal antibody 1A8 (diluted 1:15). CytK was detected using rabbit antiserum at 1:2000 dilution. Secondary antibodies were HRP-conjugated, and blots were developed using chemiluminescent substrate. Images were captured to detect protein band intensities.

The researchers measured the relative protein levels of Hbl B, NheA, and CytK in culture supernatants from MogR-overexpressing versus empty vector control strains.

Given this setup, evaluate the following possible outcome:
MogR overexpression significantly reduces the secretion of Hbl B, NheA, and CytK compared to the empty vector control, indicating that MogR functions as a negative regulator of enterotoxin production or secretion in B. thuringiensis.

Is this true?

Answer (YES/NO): YES